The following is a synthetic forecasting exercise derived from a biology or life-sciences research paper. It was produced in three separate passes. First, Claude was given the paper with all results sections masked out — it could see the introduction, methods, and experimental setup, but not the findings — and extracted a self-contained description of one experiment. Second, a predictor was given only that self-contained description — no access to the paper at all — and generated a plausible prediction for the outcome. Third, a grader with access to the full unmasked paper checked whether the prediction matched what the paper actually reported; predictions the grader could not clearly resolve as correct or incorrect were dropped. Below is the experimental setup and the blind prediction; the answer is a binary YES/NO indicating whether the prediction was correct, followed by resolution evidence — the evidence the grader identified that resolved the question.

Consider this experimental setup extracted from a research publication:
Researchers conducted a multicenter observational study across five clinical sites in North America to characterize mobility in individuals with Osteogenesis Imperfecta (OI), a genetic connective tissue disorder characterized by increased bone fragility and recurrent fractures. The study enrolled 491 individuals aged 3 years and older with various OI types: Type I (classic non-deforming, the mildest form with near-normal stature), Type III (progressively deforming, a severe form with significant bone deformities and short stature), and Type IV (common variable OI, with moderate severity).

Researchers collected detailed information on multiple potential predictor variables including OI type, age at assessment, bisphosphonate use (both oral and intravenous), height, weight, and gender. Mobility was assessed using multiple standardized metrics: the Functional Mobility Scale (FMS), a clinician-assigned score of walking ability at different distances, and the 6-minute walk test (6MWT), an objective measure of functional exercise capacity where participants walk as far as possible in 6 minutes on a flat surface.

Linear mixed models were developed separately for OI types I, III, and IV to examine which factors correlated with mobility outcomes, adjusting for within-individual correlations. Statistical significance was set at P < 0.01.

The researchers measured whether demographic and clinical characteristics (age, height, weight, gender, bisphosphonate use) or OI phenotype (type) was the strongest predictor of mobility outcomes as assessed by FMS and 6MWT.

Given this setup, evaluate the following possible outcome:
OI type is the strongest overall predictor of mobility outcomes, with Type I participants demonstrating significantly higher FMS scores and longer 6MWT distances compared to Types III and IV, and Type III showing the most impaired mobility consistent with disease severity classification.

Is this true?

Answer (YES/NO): NO